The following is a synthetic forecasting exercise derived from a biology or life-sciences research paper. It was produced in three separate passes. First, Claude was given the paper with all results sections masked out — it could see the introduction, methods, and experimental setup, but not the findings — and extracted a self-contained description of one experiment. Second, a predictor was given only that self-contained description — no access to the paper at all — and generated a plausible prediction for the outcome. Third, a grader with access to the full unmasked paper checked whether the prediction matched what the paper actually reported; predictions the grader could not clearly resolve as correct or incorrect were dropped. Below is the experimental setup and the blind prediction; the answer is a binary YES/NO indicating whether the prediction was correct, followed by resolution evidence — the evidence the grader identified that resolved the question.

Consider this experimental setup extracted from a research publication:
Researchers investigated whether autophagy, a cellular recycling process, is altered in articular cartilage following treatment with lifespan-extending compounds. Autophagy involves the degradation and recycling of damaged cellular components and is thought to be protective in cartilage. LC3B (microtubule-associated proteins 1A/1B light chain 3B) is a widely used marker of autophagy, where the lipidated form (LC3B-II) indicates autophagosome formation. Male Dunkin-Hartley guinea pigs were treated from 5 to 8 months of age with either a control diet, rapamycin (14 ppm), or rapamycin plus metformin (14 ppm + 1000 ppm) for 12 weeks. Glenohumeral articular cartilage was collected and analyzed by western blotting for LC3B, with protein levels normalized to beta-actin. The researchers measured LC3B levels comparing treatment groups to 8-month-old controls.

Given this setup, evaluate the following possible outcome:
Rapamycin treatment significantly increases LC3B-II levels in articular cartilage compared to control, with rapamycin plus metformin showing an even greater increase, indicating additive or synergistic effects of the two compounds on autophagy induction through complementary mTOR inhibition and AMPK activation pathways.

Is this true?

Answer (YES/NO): NO